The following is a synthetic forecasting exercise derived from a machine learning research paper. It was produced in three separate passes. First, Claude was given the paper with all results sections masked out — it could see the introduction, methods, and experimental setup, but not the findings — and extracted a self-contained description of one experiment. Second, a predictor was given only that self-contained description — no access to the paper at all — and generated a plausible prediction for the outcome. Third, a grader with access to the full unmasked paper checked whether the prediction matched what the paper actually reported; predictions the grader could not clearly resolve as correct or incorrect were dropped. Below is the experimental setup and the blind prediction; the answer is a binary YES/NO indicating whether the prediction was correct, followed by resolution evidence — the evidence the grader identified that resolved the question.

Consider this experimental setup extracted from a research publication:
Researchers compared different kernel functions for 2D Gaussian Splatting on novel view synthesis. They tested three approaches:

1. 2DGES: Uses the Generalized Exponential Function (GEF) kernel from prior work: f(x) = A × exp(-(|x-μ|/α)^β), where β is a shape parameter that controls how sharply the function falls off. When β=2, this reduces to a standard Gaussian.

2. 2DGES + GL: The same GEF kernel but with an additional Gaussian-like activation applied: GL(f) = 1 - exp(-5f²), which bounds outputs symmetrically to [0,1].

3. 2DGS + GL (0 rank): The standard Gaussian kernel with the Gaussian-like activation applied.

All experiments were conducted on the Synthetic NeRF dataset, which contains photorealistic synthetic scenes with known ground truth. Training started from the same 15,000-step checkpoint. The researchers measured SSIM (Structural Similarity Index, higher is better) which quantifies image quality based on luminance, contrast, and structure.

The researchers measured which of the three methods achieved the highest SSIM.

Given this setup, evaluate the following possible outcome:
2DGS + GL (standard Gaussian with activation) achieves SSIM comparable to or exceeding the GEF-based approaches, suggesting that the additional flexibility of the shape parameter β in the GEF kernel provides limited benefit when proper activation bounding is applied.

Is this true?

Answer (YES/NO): NO